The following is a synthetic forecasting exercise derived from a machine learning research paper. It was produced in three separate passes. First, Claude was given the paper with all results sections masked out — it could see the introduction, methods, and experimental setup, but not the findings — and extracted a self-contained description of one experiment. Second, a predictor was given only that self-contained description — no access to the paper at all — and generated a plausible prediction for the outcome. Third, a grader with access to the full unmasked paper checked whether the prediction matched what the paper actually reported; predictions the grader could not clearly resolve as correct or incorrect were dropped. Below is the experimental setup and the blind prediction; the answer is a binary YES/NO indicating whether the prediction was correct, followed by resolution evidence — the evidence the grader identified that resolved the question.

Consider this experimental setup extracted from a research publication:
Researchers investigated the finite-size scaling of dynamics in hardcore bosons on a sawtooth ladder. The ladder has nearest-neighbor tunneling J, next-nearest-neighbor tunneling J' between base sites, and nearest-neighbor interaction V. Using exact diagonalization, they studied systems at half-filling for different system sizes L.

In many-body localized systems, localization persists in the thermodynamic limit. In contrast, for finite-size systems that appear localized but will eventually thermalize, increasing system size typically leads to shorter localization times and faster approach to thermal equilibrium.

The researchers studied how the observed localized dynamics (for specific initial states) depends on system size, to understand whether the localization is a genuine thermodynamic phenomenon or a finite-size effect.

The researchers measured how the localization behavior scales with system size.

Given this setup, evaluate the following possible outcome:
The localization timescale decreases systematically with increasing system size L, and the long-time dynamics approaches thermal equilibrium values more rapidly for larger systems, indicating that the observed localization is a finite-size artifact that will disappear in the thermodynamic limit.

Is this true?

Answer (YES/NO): NO